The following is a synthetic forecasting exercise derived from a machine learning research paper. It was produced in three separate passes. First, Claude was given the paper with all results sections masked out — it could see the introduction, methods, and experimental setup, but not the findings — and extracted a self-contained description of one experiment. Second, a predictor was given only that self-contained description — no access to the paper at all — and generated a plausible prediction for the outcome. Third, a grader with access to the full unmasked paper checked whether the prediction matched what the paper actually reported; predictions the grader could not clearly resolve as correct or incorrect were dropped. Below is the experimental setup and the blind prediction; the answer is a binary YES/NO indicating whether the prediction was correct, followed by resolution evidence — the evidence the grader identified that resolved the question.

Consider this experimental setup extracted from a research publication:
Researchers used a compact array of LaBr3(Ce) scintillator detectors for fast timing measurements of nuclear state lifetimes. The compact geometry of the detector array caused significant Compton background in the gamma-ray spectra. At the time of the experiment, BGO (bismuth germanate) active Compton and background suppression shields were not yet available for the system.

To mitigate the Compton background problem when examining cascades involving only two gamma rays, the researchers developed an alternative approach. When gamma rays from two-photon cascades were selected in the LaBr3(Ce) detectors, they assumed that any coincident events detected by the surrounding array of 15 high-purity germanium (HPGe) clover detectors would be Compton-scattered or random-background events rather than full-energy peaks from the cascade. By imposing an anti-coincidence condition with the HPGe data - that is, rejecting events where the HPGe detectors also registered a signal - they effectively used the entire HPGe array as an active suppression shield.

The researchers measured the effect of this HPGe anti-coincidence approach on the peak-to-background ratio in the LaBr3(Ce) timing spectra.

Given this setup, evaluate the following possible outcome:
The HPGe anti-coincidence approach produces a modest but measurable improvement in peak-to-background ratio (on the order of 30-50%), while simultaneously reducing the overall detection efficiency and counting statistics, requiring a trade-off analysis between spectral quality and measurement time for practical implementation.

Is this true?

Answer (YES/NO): NO